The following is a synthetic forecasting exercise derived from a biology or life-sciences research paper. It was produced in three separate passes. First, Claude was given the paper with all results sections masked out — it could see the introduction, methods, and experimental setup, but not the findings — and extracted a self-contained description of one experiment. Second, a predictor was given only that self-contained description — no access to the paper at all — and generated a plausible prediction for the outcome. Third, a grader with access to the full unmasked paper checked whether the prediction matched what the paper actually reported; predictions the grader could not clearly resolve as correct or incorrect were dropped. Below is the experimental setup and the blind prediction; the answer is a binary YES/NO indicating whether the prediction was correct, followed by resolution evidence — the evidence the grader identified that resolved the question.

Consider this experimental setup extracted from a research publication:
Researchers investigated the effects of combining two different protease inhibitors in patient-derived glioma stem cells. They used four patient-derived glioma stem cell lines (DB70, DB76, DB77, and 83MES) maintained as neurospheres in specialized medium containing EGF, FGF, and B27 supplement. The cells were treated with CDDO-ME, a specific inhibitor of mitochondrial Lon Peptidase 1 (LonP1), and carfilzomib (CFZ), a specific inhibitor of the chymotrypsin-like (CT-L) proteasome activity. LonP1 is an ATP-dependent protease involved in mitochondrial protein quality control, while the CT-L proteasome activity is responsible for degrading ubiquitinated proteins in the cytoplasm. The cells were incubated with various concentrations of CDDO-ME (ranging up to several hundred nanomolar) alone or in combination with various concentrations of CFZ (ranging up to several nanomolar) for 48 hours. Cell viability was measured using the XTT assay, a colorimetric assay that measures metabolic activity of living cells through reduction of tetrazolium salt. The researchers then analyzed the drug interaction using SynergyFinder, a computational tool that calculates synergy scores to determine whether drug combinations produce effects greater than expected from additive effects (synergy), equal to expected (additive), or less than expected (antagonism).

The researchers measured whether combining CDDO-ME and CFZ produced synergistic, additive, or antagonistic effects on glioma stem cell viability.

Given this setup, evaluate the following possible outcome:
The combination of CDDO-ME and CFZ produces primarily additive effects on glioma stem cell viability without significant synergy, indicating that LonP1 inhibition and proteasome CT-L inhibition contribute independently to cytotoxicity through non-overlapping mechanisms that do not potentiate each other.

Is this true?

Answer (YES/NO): NO